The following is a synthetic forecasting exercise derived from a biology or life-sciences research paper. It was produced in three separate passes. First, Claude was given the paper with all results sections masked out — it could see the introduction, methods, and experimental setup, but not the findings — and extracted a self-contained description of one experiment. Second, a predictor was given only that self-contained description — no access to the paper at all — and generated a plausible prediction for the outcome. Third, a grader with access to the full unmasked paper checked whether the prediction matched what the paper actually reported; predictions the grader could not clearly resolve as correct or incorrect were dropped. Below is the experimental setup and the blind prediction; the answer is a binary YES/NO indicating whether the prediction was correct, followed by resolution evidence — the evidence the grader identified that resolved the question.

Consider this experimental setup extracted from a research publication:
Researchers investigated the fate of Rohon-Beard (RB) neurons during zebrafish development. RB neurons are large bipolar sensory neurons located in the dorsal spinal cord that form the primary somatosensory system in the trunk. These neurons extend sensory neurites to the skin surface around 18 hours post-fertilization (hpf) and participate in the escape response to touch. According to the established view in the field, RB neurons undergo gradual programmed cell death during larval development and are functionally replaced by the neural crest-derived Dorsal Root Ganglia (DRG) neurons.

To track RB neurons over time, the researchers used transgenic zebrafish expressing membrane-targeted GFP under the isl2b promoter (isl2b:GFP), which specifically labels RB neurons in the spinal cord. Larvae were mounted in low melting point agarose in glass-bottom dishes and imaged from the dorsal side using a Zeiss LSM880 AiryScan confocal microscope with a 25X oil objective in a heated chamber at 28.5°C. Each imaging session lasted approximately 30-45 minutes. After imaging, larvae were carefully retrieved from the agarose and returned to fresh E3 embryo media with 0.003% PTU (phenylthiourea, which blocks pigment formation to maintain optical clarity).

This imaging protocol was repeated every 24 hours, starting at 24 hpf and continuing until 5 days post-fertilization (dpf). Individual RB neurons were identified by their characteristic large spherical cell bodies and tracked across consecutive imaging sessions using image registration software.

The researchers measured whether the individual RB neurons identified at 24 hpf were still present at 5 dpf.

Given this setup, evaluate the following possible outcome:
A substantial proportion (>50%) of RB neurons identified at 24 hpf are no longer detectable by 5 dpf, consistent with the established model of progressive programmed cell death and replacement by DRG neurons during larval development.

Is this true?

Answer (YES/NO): NO